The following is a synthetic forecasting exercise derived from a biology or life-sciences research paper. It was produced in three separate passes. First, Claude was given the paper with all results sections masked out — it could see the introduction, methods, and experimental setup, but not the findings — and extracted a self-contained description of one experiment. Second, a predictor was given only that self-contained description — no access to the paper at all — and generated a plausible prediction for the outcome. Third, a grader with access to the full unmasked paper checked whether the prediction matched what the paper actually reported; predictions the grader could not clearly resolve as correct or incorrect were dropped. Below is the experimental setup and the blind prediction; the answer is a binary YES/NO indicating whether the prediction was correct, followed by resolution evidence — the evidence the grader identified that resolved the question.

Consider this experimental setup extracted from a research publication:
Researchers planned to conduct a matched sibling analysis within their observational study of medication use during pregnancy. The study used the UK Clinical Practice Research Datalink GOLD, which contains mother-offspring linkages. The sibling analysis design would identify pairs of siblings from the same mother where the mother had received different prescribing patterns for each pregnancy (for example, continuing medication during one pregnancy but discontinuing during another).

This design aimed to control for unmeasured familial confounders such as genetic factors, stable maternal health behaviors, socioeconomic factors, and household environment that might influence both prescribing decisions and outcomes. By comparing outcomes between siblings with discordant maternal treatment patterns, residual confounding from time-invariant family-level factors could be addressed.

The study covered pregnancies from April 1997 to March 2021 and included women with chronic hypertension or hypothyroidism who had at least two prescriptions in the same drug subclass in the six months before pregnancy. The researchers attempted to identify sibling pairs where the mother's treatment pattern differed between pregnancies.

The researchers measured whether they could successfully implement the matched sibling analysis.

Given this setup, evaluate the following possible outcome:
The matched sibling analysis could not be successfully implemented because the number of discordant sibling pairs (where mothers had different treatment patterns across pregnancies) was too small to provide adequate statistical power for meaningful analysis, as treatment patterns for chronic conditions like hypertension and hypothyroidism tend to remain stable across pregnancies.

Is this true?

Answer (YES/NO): YES